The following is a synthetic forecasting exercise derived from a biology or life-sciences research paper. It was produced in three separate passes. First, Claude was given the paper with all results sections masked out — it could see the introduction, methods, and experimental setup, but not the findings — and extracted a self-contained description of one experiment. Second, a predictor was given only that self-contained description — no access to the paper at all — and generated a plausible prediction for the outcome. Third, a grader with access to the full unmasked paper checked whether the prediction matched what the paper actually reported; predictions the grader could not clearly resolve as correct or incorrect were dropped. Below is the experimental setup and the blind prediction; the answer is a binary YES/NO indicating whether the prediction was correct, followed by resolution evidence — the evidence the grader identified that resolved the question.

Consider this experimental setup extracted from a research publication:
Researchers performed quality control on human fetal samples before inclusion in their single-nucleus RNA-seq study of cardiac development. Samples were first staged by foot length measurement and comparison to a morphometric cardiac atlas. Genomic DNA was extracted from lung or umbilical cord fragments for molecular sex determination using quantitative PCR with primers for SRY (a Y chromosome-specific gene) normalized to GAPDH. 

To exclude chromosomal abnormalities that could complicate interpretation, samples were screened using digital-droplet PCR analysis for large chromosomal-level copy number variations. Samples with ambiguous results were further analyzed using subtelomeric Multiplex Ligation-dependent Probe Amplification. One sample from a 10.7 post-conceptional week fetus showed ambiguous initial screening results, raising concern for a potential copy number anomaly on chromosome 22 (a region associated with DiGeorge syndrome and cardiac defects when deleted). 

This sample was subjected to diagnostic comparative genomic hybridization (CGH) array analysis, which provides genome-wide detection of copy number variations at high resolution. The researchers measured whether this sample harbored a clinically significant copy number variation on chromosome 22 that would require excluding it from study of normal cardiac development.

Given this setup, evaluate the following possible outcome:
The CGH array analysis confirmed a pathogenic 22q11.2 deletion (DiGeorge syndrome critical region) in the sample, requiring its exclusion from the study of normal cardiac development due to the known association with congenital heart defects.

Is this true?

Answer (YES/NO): NO